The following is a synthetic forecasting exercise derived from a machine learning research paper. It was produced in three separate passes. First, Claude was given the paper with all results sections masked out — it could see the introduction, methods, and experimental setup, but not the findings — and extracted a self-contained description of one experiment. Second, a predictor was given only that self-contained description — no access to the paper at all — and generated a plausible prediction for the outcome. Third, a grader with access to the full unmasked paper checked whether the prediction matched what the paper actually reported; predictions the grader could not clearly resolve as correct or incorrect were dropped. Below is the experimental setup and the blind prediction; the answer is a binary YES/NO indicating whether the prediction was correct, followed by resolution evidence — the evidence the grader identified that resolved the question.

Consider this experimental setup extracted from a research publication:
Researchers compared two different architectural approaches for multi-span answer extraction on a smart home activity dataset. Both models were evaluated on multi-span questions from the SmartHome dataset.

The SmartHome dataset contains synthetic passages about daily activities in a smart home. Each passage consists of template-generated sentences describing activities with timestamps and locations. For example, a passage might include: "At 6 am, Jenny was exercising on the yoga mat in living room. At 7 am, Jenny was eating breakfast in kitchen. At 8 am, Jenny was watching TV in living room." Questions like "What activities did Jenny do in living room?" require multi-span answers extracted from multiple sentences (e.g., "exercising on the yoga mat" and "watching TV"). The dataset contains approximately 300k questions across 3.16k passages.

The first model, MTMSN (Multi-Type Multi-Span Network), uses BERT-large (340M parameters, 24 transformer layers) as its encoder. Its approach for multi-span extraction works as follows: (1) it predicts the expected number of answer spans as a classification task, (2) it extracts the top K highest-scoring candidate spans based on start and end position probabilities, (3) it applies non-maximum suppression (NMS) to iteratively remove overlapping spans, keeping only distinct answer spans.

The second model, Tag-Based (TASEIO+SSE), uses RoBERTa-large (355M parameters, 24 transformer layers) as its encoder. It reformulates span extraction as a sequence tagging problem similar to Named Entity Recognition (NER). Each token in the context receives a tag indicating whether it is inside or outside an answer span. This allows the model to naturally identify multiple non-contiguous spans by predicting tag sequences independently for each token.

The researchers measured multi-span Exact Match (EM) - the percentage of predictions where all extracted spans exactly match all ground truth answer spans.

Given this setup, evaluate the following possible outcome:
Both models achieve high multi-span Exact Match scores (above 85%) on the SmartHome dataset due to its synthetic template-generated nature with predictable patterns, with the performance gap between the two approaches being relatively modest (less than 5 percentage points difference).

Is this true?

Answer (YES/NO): NO